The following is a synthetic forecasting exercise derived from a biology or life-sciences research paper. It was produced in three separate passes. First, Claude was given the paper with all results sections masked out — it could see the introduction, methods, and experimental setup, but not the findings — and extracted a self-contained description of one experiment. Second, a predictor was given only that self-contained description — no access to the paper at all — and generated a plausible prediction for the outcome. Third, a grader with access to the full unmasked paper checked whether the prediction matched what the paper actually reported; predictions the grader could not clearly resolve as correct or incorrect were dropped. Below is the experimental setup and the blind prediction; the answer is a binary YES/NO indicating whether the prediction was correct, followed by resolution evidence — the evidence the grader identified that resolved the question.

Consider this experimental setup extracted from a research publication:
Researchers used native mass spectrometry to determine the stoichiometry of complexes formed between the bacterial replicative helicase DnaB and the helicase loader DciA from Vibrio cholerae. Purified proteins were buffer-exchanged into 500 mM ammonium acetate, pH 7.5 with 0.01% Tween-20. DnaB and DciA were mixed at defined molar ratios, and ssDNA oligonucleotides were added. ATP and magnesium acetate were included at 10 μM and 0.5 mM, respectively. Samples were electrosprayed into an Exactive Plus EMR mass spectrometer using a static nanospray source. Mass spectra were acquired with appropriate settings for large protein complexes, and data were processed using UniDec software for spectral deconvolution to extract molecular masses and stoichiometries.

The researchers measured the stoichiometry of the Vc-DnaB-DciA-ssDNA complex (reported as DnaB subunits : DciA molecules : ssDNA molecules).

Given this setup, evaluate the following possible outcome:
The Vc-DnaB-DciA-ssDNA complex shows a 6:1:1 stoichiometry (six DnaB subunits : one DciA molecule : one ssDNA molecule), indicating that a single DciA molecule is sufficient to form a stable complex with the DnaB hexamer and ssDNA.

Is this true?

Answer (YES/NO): NO